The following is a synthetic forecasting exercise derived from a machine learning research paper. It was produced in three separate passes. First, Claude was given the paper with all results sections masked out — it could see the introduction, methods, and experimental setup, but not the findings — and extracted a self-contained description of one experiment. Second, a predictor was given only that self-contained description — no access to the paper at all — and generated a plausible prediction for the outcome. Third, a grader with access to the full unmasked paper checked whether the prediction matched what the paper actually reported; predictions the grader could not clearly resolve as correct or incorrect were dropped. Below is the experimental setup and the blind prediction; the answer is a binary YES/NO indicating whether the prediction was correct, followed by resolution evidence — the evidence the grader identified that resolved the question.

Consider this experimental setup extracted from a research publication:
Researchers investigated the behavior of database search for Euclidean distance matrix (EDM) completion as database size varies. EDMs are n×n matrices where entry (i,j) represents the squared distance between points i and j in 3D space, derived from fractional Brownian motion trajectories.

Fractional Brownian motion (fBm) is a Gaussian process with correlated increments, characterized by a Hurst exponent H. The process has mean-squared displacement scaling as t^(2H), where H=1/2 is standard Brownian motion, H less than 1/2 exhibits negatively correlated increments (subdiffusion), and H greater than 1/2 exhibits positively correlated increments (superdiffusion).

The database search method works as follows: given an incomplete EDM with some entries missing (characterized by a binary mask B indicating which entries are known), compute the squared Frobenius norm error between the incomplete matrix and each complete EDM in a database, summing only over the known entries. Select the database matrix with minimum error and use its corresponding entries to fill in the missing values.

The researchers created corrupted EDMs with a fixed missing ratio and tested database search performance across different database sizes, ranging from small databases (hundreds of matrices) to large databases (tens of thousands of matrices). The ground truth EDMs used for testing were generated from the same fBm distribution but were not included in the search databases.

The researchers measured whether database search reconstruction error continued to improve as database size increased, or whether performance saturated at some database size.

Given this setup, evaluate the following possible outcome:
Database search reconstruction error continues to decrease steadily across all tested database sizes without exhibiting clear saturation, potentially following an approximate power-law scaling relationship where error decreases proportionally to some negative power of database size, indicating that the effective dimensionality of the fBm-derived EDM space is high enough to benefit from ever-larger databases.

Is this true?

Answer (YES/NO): YES